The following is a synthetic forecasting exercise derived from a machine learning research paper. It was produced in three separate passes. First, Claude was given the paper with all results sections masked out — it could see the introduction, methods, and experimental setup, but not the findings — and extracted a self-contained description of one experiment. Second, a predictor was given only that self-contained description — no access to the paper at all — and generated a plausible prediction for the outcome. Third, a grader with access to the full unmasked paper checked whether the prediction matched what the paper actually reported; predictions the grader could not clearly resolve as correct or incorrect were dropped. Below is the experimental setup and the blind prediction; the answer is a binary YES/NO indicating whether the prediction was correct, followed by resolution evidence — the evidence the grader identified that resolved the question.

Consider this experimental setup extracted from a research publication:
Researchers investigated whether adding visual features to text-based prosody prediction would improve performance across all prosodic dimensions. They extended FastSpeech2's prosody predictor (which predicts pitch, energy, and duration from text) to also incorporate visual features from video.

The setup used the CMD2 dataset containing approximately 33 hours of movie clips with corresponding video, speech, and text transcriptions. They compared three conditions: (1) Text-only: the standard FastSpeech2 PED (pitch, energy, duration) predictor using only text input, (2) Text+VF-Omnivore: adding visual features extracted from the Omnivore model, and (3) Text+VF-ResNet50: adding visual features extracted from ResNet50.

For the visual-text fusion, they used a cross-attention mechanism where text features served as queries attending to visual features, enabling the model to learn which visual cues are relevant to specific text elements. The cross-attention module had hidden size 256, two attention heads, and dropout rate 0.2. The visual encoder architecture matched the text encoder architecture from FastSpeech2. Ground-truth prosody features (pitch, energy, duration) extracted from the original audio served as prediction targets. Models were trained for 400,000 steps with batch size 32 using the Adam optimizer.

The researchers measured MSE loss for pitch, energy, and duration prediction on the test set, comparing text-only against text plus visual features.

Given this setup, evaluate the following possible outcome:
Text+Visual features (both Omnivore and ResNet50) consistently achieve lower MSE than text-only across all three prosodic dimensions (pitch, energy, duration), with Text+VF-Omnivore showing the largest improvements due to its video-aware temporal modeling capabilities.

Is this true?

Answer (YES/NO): NO